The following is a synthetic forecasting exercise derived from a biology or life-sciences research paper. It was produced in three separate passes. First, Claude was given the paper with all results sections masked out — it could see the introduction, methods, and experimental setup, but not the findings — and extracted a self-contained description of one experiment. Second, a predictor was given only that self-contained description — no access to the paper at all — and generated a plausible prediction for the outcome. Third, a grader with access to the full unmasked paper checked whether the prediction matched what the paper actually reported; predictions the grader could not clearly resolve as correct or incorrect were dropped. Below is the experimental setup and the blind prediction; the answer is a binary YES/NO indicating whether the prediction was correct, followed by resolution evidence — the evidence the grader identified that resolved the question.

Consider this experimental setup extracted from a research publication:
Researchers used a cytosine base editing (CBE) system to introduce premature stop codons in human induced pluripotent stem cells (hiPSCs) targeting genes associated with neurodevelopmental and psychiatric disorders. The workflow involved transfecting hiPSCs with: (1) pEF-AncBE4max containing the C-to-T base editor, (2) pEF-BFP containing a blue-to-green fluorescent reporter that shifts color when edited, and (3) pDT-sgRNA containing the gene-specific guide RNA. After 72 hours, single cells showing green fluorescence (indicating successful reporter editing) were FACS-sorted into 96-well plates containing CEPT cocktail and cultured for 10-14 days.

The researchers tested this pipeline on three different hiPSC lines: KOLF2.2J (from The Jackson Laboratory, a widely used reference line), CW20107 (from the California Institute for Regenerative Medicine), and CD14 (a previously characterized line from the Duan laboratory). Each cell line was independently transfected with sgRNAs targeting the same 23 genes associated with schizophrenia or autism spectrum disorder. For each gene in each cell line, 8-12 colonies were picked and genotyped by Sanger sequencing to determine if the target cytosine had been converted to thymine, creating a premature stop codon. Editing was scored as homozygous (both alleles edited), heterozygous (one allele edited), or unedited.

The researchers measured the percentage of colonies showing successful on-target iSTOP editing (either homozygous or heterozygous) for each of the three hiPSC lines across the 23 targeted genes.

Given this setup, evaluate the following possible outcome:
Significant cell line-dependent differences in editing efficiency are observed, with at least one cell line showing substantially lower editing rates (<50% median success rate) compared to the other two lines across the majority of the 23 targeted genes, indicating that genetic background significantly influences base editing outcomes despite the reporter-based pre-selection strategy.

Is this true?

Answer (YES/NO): NO